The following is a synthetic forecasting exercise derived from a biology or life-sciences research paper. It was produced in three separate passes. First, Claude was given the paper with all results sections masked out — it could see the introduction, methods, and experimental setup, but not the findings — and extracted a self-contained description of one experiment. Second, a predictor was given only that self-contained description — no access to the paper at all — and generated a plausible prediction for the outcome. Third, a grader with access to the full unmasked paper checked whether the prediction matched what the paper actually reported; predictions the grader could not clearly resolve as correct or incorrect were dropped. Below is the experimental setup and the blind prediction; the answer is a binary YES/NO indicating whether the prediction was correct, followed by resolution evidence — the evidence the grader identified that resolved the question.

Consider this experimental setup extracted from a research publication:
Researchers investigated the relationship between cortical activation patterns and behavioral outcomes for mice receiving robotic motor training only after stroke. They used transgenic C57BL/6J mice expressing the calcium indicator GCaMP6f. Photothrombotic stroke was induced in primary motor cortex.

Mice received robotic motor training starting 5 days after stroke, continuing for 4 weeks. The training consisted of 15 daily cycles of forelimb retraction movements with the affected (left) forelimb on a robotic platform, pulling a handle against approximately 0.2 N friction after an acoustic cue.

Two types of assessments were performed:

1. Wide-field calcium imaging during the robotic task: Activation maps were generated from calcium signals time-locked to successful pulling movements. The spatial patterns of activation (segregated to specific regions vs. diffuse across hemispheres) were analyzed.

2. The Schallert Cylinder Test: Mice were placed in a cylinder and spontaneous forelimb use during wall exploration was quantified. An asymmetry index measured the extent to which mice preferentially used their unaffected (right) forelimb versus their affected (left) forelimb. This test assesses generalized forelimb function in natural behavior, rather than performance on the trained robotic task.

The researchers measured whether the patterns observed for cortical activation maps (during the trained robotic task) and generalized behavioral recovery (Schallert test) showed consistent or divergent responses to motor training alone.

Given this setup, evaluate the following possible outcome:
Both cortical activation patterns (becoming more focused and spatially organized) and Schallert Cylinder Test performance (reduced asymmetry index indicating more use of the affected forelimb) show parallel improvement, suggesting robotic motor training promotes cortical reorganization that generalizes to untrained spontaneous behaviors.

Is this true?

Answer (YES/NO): NO